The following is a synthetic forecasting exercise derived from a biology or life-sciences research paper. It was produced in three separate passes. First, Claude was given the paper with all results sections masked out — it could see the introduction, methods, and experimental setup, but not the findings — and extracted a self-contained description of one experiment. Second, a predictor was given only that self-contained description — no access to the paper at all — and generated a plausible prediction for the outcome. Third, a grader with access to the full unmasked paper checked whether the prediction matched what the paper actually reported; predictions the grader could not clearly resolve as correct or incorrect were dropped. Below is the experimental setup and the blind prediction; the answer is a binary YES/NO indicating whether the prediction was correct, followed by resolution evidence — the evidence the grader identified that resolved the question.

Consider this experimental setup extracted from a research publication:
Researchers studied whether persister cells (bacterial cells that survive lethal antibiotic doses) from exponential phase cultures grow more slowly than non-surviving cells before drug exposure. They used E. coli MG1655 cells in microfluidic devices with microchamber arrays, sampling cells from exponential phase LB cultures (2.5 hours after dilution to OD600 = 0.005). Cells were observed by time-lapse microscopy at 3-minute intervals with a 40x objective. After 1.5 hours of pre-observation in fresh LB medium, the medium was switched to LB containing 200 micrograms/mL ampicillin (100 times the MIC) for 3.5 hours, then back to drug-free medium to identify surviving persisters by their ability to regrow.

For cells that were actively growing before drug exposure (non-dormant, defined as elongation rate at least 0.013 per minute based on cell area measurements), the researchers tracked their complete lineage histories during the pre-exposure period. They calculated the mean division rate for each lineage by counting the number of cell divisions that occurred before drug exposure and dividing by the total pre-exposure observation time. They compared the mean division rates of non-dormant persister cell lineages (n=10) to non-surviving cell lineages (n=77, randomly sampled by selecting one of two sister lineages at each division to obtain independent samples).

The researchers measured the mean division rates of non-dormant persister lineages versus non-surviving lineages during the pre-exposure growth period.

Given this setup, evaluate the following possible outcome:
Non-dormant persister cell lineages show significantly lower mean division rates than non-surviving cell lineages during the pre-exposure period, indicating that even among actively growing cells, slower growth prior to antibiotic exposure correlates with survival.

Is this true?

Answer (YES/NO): NO